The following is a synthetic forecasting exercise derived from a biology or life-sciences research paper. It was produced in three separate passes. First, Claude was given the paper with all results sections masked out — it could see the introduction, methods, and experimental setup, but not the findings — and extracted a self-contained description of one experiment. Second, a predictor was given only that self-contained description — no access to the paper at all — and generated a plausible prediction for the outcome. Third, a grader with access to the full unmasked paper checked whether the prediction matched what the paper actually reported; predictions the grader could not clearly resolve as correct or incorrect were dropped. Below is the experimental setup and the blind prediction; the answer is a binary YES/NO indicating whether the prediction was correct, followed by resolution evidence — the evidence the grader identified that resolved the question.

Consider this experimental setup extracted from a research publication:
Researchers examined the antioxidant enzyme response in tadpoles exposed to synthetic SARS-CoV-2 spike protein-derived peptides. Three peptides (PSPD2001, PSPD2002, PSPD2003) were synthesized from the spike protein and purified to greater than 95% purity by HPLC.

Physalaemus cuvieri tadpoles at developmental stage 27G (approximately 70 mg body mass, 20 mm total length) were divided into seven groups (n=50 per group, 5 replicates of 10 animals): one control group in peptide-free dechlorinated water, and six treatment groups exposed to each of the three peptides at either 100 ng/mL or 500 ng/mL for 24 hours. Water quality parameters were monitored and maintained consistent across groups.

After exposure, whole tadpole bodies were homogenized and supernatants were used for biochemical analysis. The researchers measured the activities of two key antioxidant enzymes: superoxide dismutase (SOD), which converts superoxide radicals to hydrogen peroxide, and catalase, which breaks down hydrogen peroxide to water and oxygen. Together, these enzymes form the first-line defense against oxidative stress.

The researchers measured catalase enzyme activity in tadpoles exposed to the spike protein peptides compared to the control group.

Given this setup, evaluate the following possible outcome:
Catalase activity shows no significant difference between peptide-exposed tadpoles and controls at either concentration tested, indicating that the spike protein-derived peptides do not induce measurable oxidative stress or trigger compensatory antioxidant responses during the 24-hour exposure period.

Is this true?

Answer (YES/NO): NO